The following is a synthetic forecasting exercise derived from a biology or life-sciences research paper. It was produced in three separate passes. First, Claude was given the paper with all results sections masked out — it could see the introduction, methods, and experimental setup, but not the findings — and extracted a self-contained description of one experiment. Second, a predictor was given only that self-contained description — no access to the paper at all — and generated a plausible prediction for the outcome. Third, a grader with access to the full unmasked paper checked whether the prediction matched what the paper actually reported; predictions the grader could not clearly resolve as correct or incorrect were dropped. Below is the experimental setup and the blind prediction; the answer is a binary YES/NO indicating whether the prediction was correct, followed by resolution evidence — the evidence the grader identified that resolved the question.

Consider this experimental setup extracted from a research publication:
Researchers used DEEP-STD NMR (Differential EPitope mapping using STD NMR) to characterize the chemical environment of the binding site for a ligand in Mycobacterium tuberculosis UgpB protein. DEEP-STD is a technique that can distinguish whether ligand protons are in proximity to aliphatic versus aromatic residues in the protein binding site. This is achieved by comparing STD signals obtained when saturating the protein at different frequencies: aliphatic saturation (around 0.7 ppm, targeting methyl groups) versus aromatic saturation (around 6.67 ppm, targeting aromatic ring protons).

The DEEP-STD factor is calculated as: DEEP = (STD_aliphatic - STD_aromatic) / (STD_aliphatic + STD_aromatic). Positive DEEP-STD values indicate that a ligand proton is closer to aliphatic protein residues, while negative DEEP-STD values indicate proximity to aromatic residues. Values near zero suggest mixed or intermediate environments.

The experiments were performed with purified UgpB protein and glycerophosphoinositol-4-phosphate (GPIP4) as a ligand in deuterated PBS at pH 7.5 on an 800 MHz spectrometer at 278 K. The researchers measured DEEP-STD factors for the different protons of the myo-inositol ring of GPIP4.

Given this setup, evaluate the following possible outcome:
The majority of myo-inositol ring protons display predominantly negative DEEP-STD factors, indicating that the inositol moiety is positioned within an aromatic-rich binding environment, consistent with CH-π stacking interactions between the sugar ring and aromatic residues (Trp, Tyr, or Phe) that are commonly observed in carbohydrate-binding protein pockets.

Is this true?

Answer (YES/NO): NO